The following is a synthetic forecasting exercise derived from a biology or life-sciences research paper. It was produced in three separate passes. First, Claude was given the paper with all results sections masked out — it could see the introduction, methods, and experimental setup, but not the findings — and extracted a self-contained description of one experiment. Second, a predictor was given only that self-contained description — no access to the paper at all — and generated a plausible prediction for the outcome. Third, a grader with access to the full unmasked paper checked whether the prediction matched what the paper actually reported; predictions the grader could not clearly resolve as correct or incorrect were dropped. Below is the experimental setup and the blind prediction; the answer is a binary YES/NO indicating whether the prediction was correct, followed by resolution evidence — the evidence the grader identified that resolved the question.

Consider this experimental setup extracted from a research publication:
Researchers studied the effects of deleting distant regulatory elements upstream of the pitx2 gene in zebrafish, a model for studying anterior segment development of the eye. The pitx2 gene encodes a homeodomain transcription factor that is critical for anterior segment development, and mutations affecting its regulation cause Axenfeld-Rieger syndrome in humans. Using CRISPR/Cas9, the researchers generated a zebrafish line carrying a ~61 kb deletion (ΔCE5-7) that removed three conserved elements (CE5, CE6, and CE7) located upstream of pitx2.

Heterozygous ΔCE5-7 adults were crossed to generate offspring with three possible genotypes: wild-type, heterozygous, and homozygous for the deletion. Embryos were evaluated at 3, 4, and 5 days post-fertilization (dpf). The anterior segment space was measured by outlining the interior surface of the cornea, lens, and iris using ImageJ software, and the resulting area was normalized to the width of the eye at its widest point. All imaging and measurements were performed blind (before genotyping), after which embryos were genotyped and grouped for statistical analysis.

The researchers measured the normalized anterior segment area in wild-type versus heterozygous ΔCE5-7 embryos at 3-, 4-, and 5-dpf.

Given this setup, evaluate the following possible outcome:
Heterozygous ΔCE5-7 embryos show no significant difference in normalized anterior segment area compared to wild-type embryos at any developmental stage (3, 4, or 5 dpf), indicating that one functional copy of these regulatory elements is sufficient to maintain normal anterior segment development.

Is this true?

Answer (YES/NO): YES